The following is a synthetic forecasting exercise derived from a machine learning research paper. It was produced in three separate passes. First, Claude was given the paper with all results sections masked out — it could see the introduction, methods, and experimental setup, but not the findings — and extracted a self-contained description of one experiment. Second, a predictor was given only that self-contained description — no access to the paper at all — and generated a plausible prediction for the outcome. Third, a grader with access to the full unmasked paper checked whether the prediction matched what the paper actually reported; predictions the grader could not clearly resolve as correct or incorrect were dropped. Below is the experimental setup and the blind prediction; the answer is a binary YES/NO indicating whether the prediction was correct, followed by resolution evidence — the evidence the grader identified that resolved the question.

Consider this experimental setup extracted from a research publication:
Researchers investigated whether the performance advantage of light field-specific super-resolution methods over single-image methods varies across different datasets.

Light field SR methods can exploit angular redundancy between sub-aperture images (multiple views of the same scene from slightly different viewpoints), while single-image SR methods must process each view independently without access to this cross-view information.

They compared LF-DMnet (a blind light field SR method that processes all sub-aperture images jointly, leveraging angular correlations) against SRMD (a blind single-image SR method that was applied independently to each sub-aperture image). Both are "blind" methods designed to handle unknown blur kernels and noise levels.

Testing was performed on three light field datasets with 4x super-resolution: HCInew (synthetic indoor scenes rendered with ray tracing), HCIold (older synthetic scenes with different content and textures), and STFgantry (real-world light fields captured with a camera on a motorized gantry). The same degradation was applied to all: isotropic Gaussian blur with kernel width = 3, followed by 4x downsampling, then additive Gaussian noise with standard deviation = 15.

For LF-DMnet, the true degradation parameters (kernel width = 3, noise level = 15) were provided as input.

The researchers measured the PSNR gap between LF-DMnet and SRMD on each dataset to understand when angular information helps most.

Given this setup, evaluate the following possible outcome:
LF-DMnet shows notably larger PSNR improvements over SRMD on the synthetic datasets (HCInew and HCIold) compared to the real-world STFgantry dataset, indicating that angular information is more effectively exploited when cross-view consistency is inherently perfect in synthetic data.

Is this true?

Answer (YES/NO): NO